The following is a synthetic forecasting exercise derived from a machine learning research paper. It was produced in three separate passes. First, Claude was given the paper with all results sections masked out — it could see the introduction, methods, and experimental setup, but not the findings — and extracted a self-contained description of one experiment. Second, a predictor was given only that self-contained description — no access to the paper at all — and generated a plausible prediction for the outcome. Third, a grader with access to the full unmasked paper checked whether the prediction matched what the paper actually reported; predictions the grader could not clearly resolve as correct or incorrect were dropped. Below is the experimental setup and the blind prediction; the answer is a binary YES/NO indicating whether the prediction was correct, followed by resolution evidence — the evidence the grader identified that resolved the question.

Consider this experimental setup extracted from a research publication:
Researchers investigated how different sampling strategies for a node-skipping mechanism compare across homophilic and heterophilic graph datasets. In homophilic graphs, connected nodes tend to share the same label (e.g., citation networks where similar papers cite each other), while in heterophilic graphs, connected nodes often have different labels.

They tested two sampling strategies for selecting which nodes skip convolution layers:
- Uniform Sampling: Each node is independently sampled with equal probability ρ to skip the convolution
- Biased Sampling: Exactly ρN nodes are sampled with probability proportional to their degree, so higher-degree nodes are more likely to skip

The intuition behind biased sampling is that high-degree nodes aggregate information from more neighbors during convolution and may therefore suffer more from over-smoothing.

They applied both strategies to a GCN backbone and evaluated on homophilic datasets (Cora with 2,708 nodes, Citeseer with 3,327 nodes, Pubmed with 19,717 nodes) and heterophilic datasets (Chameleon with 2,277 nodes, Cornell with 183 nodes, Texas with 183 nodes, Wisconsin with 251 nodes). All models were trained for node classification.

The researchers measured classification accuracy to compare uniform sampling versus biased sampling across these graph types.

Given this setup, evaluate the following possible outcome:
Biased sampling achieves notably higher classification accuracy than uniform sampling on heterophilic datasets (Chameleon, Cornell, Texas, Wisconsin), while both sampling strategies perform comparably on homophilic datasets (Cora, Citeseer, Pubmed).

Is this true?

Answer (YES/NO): NO